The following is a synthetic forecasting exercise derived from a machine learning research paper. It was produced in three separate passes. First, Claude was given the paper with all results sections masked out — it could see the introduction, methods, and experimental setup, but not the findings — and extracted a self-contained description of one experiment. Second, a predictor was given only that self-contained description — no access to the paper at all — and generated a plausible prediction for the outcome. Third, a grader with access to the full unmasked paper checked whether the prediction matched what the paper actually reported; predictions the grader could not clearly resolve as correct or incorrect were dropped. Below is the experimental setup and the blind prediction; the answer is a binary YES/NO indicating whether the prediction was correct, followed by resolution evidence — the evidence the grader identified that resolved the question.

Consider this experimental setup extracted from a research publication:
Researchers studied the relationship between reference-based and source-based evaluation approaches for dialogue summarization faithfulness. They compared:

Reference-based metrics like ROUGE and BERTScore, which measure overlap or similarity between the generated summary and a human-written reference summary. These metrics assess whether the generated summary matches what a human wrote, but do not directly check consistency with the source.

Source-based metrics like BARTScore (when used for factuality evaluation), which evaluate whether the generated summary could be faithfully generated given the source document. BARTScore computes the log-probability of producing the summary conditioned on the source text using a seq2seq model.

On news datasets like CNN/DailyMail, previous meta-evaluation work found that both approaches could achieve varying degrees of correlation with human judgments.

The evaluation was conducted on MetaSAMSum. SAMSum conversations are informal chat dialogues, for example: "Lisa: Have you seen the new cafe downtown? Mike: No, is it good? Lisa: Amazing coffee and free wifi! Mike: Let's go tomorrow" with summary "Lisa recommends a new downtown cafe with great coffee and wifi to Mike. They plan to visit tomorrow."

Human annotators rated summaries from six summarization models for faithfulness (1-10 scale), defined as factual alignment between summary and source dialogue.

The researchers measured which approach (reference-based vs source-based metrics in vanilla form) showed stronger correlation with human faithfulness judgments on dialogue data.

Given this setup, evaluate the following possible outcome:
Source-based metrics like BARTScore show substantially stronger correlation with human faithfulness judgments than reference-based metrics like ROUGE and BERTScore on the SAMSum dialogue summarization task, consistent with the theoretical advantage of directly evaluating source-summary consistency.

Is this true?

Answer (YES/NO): NO